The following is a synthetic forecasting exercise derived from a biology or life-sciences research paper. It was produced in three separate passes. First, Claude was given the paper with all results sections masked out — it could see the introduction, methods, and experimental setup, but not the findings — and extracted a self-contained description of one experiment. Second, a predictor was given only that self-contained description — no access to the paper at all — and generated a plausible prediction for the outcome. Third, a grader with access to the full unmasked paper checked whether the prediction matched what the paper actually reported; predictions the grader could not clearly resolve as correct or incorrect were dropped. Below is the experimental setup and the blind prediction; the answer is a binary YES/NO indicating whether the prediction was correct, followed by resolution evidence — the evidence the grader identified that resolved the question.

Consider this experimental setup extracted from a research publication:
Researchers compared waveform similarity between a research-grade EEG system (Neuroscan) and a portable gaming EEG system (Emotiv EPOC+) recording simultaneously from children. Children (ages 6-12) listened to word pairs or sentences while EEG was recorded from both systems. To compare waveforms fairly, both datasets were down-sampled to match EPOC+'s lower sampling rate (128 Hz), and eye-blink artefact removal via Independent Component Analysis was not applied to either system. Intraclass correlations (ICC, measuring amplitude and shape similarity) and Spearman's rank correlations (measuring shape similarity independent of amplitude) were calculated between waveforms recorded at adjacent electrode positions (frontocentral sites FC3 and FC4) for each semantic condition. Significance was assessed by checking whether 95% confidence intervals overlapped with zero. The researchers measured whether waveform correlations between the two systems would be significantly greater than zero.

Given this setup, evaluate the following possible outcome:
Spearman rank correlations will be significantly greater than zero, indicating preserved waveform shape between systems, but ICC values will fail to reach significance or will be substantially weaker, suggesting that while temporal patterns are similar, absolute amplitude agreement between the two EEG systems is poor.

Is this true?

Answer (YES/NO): NO